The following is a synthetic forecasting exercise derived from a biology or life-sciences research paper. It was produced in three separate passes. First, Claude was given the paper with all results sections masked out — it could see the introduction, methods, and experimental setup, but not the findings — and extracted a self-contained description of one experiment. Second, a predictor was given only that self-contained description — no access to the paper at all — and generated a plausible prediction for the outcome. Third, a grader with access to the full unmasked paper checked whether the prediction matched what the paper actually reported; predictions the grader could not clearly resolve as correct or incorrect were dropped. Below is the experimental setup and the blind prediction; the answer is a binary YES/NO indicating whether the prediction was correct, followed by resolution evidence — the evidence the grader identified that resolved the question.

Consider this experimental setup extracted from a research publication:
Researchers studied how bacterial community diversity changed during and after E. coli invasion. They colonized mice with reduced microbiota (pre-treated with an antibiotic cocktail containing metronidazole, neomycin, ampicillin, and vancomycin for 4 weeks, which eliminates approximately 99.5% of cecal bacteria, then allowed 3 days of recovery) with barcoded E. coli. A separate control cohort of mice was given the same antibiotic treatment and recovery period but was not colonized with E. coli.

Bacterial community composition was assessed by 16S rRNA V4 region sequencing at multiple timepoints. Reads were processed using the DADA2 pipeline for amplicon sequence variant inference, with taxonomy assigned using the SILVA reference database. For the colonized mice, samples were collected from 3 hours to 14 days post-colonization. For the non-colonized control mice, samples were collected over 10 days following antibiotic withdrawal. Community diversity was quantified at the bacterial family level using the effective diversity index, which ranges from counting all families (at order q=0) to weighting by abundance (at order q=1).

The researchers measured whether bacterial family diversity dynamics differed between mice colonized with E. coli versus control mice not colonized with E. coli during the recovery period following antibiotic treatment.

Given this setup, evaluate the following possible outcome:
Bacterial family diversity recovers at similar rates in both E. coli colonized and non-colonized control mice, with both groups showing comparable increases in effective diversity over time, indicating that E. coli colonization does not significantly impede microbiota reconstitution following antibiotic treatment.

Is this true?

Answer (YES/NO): NO